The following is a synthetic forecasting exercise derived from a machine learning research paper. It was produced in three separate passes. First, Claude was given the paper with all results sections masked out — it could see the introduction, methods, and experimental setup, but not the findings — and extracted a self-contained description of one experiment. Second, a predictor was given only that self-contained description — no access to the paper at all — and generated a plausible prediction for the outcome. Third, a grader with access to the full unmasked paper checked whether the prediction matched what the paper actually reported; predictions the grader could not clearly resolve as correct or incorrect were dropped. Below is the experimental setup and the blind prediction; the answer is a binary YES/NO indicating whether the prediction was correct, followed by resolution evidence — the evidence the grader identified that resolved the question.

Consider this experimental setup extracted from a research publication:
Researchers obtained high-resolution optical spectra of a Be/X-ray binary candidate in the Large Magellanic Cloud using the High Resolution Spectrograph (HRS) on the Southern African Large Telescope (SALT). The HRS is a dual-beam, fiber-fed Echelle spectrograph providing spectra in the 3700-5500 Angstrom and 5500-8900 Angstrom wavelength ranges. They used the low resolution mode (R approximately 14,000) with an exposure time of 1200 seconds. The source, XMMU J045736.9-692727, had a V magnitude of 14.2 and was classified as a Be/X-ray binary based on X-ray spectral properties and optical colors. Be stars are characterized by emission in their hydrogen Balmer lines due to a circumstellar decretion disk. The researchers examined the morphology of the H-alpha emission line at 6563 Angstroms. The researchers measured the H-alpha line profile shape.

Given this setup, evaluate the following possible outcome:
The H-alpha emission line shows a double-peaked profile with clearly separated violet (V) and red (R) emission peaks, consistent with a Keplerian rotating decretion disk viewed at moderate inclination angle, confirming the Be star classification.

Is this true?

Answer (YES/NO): NO